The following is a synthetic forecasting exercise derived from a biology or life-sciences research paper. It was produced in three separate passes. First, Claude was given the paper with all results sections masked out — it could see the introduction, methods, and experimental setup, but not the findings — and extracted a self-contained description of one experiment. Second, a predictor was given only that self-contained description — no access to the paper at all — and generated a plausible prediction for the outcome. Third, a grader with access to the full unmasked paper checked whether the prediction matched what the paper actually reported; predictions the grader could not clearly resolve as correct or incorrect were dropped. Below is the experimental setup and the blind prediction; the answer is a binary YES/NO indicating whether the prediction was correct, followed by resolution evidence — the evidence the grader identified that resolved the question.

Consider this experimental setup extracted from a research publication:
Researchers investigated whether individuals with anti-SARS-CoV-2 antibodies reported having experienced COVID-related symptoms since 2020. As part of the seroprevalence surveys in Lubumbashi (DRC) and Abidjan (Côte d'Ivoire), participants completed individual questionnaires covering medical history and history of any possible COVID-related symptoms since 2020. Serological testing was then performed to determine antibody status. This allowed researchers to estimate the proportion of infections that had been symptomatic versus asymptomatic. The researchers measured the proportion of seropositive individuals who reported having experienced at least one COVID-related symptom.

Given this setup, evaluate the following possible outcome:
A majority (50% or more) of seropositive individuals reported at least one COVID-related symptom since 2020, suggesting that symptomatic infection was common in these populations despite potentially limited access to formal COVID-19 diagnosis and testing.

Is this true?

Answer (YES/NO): NO